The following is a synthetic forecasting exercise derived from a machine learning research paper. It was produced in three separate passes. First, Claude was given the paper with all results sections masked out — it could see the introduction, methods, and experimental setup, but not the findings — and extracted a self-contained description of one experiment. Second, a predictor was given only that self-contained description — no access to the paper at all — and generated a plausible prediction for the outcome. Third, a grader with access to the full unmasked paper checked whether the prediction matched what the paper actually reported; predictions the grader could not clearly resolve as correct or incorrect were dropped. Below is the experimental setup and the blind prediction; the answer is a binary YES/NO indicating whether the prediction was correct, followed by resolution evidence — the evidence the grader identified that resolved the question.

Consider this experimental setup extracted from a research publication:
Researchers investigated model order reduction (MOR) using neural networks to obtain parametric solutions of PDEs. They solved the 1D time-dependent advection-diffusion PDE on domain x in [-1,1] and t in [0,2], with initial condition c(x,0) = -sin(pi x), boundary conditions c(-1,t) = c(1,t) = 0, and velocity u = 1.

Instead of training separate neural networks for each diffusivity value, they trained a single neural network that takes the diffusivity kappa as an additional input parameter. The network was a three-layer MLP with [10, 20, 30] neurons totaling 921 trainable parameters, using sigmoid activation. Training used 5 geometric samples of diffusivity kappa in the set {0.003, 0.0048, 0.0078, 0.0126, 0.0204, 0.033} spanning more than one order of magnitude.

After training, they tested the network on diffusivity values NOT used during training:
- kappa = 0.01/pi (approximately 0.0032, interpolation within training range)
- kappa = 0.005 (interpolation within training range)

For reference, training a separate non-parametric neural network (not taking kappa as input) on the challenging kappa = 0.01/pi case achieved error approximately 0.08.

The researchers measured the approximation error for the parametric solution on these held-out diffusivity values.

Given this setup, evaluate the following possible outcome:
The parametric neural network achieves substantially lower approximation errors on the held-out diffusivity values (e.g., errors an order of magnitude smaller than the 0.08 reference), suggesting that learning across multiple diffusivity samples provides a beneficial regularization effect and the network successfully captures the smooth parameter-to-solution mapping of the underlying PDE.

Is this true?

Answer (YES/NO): NO